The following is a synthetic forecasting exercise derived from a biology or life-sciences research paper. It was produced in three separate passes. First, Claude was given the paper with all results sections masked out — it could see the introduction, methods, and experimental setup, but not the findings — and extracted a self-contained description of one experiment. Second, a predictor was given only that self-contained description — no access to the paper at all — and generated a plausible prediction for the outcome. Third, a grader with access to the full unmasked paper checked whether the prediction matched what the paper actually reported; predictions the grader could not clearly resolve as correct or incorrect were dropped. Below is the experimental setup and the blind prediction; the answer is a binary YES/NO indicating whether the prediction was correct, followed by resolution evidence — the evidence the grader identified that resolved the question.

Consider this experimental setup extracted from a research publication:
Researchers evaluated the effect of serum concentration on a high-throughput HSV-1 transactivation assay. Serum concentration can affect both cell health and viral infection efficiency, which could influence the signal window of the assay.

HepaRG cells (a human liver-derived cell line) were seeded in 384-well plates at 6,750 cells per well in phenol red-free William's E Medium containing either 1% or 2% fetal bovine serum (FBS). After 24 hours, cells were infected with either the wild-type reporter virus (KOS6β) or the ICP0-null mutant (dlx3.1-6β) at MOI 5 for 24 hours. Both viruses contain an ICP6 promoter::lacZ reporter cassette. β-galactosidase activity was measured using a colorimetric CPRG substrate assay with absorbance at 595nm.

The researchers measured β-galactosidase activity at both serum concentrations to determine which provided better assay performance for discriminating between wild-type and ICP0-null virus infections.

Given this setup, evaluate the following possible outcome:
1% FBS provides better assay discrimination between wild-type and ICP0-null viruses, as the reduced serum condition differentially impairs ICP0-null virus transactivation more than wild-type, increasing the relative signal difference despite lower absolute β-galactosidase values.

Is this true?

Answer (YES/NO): NO